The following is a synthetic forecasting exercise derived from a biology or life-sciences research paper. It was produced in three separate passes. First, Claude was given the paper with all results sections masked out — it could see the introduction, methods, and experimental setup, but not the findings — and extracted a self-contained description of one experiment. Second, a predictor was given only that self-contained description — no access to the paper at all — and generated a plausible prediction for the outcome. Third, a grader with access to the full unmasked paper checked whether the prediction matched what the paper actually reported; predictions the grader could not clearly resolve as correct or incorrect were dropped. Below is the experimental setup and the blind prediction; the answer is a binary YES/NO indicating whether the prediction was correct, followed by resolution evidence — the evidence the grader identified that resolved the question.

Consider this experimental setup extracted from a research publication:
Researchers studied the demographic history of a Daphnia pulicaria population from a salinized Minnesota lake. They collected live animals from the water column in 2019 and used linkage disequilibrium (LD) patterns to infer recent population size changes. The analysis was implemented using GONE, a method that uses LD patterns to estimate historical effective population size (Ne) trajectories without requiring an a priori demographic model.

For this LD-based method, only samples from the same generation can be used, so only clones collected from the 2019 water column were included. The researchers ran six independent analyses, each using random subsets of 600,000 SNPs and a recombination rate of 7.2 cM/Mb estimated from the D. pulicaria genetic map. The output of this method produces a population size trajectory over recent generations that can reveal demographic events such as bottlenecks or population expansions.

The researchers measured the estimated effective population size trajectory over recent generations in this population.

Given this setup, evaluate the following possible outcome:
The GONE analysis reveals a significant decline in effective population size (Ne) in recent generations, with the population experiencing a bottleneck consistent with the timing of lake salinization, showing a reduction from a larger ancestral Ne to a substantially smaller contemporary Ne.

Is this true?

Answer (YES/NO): NO